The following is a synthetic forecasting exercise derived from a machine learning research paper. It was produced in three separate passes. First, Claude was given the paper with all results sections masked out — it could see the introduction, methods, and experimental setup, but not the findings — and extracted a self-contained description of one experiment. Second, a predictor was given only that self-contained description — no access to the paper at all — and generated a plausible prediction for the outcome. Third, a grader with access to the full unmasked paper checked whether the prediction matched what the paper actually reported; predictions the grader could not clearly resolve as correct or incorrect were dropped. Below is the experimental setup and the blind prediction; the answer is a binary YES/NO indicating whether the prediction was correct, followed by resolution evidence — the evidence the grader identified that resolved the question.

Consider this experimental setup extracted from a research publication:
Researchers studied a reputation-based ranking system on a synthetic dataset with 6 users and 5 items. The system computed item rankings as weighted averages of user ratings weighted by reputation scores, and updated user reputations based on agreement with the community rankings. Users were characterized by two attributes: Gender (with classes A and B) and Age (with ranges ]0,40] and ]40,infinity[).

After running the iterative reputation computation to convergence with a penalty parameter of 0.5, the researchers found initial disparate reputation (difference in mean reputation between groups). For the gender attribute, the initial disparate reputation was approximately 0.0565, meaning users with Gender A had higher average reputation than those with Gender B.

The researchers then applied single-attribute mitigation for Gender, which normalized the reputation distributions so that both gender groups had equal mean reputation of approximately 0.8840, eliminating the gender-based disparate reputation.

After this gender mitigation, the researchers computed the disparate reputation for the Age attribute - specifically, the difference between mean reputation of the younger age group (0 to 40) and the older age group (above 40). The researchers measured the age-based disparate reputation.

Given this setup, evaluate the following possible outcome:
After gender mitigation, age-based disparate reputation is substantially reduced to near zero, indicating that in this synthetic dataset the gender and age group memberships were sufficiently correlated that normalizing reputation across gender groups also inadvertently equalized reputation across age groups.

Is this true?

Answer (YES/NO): NO